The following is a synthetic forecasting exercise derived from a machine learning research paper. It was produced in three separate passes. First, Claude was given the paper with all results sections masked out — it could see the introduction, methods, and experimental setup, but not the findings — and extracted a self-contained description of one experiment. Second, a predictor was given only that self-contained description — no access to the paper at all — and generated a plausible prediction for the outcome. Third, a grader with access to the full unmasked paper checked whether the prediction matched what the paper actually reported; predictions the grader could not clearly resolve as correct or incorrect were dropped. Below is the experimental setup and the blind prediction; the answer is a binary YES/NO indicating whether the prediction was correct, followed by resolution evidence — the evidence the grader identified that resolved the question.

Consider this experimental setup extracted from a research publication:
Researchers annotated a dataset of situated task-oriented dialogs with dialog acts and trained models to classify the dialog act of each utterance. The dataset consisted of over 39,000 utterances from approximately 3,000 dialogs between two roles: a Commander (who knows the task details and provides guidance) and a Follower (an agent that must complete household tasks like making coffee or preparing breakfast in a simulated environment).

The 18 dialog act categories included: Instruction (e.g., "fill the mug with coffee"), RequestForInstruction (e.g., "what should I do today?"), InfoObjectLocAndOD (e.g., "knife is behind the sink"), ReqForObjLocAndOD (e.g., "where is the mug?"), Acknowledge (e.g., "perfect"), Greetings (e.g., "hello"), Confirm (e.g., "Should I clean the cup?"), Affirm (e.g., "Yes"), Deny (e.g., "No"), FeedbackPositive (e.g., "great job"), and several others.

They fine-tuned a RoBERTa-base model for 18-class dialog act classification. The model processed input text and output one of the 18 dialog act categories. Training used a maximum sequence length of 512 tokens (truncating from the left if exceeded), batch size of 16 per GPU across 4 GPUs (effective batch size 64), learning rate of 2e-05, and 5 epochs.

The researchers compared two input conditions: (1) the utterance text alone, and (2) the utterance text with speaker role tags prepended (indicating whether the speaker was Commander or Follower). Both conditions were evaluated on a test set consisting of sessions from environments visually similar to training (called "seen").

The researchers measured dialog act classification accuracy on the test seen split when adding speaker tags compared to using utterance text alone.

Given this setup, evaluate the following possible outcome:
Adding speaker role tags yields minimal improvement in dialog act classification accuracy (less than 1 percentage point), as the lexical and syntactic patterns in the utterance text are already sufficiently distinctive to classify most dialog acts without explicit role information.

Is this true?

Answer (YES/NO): NO